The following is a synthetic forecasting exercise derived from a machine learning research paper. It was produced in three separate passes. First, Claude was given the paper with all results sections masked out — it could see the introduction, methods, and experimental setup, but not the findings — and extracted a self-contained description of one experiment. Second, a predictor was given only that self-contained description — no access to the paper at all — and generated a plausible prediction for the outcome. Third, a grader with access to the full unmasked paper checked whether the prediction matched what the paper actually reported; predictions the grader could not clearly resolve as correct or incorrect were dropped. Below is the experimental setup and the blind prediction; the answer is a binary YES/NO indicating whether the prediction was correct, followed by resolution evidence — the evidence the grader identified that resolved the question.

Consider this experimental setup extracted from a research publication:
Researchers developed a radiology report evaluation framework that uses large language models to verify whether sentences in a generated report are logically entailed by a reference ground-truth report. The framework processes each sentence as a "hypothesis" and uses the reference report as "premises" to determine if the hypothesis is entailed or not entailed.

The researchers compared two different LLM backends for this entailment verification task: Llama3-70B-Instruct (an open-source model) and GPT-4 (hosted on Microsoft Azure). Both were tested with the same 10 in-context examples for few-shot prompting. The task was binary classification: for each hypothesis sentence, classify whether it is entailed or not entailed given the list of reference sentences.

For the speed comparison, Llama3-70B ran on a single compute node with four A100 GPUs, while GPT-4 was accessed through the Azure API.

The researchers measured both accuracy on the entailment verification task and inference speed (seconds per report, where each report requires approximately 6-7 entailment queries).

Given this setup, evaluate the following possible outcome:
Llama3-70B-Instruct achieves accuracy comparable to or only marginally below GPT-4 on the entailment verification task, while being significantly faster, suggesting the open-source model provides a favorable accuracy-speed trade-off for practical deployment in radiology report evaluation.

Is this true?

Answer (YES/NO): YES